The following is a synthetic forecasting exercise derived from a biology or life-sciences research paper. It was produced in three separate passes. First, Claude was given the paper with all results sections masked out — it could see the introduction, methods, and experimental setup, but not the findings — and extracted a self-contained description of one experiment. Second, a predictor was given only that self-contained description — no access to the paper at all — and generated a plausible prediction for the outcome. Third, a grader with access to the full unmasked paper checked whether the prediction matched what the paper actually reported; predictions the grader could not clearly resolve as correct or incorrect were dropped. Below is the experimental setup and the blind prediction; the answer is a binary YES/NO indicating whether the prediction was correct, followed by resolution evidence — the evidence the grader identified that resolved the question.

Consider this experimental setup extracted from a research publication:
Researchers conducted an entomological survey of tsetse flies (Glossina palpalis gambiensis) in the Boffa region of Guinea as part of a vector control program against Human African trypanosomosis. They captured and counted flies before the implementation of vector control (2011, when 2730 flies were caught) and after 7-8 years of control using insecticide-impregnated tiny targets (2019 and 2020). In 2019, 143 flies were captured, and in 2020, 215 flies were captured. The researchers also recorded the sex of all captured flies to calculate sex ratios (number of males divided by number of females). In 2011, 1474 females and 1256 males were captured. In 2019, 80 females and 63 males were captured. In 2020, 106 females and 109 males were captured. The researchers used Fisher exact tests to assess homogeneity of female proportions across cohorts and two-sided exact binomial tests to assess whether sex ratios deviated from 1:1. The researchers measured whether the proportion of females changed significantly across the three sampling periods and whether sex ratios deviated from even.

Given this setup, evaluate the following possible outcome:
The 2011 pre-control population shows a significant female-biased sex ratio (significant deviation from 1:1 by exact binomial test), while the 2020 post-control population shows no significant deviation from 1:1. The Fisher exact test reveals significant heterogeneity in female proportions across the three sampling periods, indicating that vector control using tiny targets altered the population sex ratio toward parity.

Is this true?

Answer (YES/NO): NO